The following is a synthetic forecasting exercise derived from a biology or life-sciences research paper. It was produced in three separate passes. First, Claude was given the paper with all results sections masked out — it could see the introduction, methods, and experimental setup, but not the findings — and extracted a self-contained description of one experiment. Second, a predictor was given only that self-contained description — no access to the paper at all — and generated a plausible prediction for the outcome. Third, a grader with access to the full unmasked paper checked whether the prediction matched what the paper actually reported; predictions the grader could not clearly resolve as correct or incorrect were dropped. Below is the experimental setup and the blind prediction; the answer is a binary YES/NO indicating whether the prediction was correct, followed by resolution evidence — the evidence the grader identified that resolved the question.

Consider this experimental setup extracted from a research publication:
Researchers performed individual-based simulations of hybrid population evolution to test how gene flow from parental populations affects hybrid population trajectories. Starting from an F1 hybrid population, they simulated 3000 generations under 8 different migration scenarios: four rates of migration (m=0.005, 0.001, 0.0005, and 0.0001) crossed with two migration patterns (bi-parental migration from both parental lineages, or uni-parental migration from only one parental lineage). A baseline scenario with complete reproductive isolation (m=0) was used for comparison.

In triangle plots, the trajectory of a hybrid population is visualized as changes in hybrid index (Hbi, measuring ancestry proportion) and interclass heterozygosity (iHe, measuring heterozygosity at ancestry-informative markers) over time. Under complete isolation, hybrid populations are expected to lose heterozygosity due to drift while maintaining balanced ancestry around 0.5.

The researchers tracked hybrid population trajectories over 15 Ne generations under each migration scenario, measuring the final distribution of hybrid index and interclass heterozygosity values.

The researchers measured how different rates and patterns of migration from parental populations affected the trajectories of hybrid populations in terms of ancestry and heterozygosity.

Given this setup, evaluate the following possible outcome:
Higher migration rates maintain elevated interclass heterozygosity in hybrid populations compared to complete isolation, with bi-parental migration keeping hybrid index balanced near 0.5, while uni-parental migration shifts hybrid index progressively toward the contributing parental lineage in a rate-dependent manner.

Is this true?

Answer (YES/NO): YES